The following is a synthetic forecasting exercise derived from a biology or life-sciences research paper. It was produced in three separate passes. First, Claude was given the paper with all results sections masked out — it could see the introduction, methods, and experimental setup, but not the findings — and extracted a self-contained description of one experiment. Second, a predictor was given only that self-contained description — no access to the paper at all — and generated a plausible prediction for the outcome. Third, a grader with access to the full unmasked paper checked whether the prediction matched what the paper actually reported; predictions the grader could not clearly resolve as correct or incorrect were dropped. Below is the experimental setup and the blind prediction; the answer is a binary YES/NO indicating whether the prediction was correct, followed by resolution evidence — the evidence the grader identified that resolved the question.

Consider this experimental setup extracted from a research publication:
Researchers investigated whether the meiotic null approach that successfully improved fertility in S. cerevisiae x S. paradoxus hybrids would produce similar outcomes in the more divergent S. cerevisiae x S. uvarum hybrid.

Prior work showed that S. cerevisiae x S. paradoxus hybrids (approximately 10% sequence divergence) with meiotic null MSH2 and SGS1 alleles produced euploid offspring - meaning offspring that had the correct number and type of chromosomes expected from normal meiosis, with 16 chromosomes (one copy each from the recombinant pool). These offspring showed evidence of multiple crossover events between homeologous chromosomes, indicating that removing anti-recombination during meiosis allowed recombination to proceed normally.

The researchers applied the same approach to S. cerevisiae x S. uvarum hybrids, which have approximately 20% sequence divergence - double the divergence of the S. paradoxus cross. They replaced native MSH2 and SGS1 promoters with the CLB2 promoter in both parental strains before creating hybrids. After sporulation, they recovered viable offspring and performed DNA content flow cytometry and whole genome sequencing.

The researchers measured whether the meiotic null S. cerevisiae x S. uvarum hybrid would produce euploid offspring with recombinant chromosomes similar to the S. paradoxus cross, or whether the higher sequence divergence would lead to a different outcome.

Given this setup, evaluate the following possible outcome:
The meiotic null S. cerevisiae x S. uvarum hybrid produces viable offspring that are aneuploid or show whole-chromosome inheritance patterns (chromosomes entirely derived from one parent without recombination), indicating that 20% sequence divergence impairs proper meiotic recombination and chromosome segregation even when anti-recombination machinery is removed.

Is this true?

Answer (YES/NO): YES